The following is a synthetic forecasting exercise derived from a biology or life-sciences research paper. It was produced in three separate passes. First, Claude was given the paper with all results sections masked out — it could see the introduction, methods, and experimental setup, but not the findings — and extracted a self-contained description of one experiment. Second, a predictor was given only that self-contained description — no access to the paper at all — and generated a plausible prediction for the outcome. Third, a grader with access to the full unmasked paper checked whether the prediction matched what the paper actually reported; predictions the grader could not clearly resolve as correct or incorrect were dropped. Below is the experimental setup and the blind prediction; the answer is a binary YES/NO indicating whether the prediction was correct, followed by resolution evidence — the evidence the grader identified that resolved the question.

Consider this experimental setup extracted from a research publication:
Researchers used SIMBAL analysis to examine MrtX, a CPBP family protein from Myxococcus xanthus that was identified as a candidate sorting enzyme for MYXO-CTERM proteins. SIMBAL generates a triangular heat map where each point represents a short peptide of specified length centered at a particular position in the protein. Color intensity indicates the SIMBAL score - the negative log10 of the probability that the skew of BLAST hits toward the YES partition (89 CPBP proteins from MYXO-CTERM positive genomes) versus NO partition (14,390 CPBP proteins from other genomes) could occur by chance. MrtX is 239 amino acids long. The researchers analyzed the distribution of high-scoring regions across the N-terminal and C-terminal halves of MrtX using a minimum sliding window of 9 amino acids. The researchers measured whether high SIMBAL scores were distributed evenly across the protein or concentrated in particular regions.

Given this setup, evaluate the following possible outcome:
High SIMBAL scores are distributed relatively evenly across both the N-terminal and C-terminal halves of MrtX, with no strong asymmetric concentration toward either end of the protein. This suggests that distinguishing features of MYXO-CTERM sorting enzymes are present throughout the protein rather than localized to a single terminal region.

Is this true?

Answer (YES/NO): NO